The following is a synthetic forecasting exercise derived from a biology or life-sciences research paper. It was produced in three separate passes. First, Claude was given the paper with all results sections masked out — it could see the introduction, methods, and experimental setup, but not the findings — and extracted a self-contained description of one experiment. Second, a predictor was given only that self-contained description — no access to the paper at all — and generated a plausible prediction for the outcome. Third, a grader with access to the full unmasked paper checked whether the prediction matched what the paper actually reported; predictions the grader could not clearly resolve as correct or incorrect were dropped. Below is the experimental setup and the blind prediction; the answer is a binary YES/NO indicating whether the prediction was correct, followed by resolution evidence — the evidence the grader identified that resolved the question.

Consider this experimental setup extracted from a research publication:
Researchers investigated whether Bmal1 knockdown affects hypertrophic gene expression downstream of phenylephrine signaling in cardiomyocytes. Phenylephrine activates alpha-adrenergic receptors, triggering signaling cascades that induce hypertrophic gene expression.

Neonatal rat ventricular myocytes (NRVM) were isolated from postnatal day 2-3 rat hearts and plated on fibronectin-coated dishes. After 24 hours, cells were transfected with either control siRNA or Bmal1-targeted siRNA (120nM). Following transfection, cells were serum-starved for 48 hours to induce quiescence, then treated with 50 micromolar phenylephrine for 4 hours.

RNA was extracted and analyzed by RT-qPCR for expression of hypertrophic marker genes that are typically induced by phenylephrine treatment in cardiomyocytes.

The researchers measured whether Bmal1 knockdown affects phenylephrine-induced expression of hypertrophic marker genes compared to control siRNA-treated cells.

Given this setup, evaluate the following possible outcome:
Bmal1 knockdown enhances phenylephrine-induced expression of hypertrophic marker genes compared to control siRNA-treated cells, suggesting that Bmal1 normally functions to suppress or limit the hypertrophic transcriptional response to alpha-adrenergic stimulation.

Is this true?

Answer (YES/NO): NO